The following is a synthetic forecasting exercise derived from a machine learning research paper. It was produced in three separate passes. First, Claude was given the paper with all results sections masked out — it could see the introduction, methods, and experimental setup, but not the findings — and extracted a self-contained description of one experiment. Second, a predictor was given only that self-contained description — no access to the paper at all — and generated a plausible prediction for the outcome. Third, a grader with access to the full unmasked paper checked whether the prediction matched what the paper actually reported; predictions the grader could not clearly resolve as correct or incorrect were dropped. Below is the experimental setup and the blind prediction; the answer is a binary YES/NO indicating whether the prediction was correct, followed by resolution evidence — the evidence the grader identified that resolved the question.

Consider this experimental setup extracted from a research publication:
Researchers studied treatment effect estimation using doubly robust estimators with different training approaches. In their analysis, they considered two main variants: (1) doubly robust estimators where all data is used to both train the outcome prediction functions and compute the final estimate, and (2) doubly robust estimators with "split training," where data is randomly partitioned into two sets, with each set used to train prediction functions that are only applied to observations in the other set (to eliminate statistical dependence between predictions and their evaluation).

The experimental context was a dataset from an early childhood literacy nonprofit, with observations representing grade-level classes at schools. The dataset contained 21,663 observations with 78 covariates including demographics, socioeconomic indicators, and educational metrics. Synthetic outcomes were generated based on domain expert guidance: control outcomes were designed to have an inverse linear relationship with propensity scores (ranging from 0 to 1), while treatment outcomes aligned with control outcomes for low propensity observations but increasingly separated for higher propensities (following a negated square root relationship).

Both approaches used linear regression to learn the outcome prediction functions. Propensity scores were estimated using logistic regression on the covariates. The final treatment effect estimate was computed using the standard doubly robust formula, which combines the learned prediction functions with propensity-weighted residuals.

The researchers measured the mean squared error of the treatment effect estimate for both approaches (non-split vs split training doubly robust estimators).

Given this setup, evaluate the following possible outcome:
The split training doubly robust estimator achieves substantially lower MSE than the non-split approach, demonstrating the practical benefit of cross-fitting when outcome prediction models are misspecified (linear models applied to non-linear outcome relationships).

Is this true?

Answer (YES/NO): NO